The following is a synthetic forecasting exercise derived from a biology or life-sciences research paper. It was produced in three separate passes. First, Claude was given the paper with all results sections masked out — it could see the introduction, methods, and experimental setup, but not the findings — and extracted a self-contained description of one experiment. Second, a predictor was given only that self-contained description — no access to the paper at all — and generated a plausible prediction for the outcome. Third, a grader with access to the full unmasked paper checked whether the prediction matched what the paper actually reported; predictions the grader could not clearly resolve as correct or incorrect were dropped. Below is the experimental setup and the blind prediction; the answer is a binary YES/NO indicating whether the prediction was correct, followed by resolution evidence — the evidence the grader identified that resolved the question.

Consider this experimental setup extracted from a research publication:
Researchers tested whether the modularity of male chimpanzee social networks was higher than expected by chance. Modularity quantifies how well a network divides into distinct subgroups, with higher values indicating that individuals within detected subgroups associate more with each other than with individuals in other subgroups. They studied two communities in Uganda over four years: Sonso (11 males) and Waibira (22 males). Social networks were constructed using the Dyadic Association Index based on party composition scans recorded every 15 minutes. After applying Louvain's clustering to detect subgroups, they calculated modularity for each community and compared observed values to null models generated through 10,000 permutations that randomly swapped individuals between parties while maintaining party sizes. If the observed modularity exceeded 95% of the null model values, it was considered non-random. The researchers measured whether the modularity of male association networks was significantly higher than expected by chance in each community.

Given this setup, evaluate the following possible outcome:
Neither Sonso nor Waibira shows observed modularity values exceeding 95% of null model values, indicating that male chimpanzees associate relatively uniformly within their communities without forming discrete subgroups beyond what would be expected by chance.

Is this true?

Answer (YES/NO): NO